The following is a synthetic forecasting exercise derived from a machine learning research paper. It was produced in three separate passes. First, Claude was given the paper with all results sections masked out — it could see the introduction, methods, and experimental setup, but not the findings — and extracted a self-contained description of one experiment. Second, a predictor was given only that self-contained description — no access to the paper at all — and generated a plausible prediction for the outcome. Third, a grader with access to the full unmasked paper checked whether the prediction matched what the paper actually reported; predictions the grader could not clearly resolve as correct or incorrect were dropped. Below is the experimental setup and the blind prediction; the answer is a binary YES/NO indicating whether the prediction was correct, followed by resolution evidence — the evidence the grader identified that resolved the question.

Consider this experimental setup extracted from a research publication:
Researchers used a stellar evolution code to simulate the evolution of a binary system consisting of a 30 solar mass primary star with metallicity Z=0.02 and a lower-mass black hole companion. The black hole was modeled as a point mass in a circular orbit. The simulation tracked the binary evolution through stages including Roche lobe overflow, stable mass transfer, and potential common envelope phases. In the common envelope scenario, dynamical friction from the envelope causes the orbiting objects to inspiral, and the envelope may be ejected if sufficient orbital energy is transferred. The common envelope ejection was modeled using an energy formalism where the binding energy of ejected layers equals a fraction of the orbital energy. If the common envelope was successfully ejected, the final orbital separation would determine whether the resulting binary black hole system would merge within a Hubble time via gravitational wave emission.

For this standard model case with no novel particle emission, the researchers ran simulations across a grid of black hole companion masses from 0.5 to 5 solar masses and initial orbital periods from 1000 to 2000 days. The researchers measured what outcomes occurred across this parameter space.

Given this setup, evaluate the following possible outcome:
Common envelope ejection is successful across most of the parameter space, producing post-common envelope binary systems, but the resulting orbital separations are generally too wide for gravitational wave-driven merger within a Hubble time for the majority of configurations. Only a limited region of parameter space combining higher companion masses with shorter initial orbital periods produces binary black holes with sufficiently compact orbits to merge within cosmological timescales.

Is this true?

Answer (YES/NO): NO